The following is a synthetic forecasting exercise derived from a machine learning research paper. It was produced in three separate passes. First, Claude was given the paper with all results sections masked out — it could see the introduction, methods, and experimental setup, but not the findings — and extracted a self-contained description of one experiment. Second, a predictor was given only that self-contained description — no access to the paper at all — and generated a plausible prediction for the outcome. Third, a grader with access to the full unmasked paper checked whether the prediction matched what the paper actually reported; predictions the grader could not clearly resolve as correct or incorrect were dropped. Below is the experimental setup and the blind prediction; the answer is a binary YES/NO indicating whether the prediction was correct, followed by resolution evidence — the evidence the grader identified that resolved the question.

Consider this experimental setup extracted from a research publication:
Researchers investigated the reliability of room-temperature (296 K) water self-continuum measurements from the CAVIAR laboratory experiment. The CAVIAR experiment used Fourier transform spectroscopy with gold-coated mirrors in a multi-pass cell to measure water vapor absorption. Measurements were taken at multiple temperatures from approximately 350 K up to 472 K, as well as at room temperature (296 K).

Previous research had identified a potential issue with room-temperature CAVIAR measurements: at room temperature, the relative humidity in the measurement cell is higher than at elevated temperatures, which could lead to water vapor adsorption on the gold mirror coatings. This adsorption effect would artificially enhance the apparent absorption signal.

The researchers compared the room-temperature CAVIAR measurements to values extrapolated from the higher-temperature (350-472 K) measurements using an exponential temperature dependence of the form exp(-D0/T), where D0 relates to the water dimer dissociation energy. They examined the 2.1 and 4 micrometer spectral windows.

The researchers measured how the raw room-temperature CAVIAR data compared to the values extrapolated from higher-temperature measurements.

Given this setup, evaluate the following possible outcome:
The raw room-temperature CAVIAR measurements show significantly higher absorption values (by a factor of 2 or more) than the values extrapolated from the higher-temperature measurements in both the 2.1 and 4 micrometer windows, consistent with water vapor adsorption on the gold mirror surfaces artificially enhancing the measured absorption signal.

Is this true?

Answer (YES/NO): YES